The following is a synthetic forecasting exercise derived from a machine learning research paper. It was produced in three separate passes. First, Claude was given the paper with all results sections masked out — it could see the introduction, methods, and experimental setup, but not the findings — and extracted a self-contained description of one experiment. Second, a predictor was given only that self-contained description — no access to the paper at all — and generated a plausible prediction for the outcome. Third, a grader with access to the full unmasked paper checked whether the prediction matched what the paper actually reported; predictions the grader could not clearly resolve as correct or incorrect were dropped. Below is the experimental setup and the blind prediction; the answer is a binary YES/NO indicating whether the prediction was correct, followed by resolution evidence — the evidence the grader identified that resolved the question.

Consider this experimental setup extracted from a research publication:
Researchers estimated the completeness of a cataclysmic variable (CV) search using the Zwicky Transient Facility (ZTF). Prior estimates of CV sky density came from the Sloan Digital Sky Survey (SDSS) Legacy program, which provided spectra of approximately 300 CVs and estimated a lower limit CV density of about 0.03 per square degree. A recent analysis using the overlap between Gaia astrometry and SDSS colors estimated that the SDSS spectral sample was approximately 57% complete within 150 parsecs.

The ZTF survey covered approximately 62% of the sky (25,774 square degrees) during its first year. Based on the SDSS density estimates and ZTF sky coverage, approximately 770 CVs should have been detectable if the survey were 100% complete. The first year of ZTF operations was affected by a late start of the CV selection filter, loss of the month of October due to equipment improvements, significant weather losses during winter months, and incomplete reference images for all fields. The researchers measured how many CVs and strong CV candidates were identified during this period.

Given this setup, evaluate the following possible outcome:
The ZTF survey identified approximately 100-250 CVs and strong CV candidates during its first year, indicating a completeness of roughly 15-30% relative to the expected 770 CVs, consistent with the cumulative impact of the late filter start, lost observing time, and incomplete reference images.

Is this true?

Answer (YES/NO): NO